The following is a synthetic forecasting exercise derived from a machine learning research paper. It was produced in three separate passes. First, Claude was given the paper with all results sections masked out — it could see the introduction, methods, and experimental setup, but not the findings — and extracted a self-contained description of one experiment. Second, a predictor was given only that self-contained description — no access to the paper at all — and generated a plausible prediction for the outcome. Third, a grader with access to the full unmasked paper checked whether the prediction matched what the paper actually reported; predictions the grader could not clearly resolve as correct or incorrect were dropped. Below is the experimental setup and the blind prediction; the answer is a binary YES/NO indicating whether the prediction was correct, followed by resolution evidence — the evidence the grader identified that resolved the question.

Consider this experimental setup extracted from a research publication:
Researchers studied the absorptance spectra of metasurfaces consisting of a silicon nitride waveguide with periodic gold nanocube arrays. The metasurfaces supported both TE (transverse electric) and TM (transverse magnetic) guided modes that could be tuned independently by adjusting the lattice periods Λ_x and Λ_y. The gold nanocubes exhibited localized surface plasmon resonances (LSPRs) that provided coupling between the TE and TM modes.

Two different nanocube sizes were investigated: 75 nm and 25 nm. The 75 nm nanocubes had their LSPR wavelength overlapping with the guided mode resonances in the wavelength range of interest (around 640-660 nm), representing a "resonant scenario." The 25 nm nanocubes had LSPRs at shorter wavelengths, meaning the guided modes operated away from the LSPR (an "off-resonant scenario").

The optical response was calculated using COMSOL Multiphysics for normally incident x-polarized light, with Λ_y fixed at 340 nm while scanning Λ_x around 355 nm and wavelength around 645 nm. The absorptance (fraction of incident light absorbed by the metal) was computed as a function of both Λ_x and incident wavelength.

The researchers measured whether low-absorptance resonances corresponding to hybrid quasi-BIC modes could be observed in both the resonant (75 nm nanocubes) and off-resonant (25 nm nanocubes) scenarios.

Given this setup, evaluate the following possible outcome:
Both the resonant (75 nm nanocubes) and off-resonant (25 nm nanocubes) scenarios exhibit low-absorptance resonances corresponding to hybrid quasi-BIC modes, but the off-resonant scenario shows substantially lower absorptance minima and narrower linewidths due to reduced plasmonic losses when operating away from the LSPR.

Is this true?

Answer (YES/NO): YES